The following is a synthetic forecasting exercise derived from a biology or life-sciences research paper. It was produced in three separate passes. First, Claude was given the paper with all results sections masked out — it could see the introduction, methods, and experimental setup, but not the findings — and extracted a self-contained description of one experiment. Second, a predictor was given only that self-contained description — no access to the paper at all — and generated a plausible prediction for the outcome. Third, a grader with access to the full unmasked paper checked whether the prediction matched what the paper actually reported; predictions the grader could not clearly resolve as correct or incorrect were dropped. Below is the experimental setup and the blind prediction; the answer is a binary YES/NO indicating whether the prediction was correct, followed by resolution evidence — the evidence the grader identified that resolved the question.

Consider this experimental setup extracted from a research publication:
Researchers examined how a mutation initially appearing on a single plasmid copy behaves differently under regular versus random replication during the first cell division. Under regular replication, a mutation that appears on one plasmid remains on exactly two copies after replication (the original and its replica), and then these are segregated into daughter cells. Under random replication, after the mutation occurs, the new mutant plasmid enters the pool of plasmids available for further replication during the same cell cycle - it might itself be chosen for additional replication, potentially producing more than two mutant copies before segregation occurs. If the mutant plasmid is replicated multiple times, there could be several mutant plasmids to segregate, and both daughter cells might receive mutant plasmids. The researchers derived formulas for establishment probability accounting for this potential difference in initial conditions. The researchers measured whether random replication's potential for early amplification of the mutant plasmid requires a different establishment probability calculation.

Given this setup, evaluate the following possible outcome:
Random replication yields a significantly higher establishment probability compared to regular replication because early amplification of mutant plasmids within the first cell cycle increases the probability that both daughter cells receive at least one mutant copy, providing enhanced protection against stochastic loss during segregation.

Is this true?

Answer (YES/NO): NO